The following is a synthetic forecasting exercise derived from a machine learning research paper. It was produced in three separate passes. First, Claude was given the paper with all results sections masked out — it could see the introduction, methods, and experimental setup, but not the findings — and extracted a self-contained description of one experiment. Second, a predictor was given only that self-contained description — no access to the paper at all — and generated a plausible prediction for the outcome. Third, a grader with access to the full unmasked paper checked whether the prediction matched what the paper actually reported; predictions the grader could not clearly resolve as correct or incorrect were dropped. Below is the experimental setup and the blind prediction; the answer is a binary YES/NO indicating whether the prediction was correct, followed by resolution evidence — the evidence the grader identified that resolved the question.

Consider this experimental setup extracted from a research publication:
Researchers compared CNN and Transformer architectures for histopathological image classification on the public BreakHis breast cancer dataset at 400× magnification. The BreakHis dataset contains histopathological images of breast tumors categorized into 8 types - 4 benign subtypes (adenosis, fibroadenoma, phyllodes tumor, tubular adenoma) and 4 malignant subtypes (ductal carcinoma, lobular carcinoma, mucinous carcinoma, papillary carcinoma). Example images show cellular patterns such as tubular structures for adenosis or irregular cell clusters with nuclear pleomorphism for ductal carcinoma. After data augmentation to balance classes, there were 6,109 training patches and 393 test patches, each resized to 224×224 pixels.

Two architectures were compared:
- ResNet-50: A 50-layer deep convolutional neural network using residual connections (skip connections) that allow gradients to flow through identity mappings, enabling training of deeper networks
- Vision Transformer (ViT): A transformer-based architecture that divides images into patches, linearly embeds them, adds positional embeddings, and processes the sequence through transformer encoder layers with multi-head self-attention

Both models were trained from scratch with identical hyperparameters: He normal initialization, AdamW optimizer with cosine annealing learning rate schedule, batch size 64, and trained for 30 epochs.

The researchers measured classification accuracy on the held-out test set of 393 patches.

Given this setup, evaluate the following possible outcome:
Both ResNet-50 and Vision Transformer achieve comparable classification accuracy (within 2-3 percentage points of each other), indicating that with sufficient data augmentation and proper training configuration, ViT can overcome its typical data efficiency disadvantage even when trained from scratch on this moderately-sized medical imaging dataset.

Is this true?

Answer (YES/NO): YES